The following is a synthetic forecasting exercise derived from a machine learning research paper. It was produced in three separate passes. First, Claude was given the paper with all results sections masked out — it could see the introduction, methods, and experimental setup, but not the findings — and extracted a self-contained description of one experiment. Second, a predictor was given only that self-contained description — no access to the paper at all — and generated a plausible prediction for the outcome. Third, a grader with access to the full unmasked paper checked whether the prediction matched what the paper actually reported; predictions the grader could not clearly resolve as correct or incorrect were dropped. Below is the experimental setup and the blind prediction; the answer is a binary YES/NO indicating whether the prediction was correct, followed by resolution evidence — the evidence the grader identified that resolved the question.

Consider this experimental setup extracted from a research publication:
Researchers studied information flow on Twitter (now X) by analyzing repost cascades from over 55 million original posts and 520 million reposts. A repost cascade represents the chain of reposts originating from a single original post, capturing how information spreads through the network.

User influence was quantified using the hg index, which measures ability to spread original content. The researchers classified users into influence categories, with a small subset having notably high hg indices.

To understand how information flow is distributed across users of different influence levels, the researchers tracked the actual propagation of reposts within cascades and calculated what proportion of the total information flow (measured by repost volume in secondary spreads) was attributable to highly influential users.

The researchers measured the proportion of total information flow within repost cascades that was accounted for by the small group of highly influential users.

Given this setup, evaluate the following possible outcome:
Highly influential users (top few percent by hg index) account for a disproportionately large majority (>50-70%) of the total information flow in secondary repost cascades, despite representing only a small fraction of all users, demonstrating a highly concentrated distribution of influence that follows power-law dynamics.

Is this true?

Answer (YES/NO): YES